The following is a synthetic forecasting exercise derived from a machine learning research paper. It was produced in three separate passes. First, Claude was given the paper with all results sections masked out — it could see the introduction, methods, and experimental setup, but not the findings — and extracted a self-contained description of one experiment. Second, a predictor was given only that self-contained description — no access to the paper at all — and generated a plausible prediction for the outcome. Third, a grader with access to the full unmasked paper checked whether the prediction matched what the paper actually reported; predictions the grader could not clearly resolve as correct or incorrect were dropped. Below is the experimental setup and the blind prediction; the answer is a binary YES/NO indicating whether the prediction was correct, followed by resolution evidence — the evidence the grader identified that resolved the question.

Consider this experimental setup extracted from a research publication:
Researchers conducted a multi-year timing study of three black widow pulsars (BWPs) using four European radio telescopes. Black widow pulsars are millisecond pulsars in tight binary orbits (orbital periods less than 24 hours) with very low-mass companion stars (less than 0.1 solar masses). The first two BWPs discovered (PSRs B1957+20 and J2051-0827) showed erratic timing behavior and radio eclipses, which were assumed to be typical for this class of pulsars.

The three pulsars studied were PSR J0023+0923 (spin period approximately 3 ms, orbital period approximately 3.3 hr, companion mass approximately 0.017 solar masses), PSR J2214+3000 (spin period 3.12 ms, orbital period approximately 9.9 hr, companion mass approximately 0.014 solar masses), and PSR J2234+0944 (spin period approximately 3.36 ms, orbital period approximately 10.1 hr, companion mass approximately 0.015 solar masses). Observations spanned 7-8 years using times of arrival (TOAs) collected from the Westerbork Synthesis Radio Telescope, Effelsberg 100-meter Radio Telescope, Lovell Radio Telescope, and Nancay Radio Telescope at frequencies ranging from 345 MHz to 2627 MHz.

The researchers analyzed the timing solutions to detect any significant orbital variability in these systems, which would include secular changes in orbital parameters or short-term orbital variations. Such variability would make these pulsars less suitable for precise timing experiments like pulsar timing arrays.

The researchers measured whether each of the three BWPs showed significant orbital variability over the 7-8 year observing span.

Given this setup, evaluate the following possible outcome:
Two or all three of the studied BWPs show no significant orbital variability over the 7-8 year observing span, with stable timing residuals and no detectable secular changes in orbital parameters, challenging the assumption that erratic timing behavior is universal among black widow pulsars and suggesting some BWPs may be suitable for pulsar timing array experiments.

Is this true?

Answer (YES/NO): YES